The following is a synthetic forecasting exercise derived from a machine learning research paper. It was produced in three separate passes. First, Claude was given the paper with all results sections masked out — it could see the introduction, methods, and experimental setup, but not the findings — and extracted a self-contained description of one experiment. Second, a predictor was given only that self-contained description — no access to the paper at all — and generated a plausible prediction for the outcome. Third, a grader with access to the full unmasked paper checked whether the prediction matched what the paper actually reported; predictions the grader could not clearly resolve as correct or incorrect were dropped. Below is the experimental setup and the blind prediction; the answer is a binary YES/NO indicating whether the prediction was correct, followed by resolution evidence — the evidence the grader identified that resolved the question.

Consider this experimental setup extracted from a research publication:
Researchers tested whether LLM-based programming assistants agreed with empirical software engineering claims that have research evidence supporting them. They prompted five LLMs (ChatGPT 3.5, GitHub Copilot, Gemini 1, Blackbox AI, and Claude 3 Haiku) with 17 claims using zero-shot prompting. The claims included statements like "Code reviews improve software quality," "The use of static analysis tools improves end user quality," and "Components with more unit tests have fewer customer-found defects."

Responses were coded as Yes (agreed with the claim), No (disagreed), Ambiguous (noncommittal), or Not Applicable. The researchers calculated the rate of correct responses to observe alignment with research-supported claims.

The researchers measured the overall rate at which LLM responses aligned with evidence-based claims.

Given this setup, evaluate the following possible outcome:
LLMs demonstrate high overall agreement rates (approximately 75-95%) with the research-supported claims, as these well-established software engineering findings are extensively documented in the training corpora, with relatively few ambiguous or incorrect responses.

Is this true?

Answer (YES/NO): NO